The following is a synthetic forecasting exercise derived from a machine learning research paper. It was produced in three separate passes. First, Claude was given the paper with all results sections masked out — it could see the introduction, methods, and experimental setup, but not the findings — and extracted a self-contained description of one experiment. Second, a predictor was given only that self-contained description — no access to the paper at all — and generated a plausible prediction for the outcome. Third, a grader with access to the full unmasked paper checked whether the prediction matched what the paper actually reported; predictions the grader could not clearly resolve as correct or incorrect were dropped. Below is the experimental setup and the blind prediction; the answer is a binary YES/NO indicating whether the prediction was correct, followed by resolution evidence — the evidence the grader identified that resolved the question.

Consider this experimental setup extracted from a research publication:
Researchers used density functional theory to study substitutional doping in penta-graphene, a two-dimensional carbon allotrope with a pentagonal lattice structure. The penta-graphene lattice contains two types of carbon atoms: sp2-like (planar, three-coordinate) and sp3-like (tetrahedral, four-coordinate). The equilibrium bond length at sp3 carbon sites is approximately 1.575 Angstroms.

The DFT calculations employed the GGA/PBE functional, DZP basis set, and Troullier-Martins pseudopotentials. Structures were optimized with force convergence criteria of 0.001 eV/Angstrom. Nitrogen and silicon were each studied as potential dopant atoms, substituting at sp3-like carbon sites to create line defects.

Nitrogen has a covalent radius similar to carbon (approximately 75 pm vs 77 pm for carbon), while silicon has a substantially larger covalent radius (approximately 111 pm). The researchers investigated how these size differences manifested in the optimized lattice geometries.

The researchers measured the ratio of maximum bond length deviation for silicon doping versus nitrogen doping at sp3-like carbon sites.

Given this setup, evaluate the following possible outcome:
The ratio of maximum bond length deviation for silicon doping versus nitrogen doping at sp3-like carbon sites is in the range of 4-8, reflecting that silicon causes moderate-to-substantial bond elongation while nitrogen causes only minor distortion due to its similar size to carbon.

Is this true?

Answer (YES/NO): NO